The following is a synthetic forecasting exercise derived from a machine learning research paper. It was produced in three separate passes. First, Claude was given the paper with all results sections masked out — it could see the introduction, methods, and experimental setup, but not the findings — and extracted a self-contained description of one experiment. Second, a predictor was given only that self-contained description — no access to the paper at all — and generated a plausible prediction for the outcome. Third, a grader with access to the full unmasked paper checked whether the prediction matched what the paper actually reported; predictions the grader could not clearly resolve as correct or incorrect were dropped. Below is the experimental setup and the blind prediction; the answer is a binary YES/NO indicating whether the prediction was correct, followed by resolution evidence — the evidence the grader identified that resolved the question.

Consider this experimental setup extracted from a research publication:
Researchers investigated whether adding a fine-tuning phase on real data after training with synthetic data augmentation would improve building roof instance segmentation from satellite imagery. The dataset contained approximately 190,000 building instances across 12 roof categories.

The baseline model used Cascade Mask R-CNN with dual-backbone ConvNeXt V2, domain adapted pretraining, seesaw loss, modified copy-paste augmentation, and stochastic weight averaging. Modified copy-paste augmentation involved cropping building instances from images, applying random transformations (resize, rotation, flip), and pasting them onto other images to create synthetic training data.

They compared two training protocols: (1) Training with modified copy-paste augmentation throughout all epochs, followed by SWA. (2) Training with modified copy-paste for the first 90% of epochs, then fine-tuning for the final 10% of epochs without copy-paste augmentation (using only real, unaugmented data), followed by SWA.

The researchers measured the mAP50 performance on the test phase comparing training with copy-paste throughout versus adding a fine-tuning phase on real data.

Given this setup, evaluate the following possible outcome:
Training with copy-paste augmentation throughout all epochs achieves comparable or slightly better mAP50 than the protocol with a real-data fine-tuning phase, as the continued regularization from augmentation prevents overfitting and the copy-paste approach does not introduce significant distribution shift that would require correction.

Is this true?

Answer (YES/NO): NO